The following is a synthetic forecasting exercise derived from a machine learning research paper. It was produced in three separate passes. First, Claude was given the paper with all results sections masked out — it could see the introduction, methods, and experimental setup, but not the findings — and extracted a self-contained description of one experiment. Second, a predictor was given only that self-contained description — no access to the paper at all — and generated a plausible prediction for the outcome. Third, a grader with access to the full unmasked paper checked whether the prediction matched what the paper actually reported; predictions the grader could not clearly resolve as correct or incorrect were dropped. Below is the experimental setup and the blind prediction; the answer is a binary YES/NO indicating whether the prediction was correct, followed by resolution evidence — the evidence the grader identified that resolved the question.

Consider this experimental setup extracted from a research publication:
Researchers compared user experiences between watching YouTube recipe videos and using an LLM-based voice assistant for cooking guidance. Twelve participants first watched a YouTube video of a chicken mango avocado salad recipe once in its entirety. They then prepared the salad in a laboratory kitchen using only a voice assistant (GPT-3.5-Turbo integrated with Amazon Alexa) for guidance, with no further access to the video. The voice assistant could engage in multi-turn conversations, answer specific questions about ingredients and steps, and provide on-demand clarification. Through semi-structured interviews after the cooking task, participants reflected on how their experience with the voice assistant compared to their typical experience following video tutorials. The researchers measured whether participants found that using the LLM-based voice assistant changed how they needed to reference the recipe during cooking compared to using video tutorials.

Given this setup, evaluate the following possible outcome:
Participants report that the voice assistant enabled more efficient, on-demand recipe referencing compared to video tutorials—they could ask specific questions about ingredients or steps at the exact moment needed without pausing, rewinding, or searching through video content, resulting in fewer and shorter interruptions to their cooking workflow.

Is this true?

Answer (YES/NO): YES